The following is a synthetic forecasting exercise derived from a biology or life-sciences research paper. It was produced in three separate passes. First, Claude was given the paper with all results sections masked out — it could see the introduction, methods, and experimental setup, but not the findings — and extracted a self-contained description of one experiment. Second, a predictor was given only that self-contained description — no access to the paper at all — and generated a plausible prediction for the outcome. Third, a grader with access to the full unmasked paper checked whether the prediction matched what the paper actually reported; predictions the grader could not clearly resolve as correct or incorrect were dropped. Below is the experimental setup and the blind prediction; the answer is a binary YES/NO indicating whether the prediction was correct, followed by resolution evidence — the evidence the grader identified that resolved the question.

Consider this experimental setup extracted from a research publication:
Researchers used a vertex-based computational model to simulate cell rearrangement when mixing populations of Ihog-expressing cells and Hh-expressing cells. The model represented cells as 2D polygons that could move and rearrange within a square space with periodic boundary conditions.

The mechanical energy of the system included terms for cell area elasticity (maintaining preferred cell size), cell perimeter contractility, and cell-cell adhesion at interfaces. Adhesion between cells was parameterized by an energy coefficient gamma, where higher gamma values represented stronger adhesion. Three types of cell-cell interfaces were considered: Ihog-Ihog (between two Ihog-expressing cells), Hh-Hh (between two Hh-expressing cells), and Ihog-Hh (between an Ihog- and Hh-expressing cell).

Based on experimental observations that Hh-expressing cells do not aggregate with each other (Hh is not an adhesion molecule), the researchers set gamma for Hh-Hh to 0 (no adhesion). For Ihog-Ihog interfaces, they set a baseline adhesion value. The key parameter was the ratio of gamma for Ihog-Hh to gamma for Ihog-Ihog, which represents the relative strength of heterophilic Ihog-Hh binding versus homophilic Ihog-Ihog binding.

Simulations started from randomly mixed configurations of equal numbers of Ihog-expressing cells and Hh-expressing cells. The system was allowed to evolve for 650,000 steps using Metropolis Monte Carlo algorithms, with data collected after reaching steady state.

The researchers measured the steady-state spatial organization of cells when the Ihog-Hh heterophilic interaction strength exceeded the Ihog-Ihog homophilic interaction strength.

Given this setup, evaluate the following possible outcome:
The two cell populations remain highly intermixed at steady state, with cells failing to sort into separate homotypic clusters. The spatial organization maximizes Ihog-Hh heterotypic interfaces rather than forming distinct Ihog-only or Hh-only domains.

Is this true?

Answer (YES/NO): YES